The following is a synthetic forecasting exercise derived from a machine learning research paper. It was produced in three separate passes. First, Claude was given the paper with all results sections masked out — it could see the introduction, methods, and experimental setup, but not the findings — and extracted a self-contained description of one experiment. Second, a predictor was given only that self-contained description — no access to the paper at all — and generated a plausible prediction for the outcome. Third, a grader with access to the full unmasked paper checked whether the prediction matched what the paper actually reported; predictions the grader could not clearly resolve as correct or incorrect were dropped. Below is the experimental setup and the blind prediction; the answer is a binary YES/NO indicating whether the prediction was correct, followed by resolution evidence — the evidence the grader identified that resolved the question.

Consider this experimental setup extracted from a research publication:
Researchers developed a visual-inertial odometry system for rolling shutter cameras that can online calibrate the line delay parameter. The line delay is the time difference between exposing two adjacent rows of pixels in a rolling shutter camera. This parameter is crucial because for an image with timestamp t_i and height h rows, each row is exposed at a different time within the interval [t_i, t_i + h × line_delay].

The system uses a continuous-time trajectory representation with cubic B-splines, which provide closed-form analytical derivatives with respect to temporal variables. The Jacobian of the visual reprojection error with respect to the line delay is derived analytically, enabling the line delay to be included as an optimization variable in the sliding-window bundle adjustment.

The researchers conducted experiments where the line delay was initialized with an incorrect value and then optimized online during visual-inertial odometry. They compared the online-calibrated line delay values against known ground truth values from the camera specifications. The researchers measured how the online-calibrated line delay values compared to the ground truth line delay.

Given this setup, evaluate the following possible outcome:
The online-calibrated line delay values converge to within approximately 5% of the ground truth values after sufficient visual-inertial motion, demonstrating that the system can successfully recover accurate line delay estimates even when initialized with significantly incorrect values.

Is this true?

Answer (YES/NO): YES